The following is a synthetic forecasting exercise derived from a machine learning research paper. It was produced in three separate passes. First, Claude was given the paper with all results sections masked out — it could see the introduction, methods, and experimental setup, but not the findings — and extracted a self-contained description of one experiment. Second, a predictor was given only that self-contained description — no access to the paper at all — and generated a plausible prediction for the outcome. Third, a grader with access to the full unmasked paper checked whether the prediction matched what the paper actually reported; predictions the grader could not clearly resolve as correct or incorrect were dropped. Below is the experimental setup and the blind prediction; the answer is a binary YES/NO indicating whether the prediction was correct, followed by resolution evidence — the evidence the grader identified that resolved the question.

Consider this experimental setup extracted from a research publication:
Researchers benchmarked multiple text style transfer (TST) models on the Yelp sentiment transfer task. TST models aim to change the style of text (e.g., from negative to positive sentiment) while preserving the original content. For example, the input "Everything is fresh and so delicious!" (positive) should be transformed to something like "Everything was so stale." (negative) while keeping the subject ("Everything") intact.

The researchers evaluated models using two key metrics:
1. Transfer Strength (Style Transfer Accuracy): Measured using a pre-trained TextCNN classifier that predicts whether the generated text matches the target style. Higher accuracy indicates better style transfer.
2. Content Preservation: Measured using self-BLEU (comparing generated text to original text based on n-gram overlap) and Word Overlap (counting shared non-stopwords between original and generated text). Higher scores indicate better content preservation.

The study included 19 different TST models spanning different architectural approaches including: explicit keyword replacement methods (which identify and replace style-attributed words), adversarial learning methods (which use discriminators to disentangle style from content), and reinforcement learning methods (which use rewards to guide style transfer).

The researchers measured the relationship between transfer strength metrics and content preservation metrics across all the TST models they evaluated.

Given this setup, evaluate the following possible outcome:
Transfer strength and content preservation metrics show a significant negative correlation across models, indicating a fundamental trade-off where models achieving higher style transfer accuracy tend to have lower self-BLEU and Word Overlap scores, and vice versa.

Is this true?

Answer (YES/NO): YES